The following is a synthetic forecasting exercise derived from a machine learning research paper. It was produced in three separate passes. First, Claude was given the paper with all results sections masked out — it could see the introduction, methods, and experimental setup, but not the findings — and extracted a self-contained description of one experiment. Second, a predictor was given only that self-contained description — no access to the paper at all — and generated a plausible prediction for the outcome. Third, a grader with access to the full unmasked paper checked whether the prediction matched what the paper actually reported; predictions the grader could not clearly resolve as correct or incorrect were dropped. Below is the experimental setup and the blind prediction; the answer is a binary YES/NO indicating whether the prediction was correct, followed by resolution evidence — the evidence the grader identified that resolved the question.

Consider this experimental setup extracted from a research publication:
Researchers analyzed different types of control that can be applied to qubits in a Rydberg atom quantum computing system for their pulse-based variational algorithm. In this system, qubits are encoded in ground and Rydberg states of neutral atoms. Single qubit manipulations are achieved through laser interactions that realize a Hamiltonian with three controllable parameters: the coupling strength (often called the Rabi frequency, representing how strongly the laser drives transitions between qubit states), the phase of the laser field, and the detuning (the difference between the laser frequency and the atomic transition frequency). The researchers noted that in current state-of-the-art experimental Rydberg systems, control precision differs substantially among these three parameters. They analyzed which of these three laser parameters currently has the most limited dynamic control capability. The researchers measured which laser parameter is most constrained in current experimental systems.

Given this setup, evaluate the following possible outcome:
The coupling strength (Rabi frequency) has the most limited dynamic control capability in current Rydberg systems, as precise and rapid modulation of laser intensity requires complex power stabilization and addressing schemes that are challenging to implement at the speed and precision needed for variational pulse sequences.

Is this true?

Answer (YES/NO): NO